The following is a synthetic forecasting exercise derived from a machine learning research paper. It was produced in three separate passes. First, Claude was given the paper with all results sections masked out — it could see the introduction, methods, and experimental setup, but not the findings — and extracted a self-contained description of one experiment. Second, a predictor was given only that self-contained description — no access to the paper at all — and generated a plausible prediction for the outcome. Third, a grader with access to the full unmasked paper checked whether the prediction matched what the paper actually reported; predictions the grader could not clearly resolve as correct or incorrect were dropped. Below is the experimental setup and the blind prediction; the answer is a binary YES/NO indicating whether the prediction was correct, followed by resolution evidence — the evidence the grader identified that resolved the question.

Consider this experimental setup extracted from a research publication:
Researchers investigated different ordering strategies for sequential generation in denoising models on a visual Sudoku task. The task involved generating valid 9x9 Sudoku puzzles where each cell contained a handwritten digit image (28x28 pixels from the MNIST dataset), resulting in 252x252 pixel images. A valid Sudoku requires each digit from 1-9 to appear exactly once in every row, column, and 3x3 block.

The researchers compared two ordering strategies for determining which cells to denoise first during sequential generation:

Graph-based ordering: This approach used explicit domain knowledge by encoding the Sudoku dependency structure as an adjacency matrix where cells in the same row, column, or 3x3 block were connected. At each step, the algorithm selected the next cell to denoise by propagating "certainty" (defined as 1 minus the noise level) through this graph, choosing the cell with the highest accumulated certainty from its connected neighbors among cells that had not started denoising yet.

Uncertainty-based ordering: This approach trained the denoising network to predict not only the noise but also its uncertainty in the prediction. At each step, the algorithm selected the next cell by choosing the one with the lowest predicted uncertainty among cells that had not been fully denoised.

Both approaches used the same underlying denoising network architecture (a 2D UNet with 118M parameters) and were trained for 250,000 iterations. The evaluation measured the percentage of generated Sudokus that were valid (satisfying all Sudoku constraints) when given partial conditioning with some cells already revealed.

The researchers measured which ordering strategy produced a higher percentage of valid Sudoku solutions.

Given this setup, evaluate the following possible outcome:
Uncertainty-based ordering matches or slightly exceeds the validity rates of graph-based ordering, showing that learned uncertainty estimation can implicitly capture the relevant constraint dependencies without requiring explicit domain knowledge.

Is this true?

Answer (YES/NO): NO